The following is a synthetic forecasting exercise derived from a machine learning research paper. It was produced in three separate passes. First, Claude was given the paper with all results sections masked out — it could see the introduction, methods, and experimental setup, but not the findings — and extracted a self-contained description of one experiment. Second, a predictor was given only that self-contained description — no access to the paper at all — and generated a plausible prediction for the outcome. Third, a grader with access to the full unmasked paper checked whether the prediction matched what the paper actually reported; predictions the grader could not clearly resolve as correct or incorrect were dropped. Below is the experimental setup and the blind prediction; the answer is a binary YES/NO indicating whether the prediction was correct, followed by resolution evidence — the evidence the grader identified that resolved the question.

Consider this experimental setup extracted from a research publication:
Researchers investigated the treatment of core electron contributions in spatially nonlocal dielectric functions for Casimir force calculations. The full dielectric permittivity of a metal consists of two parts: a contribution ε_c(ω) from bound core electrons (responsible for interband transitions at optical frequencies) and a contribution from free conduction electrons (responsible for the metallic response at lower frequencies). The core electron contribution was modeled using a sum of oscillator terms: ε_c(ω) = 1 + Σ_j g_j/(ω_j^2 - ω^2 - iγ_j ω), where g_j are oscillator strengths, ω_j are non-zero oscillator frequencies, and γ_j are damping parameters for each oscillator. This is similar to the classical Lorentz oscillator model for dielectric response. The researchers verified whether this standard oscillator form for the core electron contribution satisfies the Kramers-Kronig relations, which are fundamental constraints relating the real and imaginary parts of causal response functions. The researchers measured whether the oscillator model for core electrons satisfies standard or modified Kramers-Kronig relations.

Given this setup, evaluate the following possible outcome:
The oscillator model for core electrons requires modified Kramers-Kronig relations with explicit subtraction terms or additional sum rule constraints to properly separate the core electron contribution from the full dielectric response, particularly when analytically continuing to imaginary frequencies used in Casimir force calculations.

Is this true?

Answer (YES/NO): NO